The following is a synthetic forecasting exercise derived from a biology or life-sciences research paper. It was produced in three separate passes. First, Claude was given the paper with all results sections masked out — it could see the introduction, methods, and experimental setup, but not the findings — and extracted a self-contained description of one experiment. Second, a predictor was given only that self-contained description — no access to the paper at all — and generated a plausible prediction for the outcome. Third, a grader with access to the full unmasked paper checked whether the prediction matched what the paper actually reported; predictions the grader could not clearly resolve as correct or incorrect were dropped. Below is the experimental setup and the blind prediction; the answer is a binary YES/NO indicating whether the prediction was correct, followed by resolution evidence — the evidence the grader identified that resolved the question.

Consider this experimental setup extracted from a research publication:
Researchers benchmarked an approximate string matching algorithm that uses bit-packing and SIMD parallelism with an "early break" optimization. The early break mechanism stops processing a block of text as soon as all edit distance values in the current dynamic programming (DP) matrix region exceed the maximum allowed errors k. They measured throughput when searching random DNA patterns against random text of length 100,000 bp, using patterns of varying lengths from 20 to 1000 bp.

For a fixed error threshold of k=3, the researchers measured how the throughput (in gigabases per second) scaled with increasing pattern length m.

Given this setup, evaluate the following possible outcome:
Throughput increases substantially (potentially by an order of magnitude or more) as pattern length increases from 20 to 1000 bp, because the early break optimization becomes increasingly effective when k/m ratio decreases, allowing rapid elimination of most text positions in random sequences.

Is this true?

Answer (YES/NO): NO